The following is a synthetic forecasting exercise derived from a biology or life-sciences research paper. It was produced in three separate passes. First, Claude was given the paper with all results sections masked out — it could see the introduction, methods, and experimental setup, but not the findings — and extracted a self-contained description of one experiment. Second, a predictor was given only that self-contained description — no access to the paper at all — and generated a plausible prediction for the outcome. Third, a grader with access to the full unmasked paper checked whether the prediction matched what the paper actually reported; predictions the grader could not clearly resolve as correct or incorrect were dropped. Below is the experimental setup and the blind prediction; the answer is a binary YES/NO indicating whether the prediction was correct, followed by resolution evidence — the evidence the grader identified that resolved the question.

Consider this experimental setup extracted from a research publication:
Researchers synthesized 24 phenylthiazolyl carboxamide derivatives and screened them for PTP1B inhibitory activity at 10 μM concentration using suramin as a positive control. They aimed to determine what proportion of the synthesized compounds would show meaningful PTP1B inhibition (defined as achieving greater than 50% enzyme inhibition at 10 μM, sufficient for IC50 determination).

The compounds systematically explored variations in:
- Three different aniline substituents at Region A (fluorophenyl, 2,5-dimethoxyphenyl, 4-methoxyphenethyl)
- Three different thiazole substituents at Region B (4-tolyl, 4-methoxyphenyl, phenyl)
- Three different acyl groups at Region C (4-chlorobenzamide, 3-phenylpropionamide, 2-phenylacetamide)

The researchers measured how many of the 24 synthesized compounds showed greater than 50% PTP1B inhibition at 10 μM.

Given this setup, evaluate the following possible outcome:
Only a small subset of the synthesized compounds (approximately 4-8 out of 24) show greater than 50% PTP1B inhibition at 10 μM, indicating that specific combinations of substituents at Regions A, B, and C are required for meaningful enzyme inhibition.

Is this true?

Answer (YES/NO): NO